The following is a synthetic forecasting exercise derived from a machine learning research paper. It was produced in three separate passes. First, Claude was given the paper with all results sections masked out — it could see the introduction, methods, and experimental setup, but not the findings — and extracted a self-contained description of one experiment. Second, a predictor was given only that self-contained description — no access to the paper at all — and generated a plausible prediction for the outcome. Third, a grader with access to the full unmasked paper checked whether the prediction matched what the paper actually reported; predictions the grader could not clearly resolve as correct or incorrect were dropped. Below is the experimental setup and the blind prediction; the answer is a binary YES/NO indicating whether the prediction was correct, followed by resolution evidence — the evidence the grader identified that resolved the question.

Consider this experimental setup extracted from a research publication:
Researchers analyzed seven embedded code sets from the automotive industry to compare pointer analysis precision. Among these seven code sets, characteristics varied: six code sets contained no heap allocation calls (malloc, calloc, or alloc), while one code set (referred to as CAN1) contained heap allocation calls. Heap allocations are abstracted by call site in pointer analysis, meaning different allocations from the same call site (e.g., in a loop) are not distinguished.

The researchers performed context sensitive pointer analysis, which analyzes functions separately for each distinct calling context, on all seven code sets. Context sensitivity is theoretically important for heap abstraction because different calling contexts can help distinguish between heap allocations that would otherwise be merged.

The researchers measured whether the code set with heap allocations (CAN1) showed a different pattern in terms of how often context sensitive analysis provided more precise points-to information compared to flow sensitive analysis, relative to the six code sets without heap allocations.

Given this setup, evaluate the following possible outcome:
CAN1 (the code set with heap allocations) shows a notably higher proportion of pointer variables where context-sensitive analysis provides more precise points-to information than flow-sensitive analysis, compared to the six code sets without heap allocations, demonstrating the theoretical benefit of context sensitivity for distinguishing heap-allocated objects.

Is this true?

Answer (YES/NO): NO